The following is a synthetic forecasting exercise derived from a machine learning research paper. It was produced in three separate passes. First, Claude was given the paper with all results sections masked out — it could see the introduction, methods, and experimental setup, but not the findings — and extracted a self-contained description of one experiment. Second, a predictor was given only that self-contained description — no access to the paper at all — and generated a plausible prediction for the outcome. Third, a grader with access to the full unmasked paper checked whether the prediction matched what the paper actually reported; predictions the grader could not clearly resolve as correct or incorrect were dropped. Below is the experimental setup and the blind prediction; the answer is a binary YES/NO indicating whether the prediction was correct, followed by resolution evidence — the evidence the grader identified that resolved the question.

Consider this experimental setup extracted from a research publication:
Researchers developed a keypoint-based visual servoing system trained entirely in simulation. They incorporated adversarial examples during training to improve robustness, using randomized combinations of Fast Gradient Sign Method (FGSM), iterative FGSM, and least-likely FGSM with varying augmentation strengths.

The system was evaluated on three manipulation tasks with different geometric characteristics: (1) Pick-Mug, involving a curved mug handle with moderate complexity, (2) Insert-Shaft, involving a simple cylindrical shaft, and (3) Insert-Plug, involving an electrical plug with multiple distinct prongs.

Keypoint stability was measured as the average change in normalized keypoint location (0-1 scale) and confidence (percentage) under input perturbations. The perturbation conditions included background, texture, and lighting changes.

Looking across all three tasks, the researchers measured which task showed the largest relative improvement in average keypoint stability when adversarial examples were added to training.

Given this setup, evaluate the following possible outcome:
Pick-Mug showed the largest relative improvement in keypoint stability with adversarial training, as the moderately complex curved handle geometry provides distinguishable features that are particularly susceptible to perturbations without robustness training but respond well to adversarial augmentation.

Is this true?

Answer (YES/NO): NO